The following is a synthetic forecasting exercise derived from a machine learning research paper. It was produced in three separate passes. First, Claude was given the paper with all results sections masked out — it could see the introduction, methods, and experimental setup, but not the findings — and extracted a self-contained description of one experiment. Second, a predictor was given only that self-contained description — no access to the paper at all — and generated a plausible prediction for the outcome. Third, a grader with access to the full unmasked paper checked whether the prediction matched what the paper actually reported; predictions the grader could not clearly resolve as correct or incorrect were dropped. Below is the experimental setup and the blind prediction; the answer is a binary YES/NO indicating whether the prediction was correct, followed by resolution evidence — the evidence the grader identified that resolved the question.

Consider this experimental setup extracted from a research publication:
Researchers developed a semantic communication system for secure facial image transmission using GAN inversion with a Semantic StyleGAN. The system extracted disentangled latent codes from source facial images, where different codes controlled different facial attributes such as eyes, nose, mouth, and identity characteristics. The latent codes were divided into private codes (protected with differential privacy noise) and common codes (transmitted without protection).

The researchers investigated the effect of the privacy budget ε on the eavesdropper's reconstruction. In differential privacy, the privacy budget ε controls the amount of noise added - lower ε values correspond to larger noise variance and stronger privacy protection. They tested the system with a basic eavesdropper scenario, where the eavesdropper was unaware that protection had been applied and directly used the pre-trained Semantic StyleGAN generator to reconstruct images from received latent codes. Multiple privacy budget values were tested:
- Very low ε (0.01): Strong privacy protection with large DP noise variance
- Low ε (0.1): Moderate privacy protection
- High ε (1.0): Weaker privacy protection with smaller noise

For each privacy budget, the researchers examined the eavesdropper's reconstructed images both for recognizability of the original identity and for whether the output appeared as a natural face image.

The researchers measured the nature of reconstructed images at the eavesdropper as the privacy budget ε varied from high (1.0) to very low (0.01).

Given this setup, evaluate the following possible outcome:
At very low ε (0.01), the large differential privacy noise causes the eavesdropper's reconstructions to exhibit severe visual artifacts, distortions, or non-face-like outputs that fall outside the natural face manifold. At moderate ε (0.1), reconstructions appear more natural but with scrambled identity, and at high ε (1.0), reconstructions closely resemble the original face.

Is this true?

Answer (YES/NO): NO